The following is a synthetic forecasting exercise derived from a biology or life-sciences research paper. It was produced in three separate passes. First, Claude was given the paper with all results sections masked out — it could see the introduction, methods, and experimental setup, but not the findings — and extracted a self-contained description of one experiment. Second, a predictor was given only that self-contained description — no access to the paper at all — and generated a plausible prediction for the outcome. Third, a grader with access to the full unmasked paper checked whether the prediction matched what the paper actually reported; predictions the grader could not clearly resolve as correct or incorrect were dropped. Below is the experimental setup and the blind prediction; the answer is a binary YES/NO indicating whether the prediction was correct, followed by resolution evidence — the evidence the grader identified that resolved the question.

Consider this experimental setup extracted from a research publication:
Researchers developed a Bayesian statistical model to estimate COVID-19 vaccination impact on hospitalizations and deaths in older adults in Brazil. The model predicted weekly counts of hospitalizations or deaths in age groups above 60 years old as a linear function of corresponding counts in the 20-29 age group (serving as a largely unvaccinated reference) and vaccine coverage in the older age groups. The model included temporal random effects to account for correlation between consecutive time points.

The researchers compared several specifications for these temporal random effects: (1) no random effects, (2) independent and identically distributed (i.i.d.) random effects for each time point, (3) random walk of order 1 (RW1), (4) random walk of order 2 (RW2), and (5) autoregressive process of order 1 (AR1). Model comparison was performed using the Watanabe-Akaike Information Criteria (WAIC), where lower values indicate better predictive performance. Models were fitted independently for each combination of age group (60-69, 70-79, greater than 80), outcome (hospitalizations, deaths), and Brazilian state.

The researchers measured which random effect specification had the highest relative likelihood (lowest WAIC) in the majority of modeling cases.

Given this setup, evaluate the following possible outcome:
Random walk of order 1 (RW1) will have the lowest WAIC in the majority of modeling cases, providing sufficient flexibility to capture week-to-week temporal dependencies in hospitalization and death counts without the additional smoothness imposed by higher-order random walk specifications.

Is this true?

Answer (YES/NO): NO